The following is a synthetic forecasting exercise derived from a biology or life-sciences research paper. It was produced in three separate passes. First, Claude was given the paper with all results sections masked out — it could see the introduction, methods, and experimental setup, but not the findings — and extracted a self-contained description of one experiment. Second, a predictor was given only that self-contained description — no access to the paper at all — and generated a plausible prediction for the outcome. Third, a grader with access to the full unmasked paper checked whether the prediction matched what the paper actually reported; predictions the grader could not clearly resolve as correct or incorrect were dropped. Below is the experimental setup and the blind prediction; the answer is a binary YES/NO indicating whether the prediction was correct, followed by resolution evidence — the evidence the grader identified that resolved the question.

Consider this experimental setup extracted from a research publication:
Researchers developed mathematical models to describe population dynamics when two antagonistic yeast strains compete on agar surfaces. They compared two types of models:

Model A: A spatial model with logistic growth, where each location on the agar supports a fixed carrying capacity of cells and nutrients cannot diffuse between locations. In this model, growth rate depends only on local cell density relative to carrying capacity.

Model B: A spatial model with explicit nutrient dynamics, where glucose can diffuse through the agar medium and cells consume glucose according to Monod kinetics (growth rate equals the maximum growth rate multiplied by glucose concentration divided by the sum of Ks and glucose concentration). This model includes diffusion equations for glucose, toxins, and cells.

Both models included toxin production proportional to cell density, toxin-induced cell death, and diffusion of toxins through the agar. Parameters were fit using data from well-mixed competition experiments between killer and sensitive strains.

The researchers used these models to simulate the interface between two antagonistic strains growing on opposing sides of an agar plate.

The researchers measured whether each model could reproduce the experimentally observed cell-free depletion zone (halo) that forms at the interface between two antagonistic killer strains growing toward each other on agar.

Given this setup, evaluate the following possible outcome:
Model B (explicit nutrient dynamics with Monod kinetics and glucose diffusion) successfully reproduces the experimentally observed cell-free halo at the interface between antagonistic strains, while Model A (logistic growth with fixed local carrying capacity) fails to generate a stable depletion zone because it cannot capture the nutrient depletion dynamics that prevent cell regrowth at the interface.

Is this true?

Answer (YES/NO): YES